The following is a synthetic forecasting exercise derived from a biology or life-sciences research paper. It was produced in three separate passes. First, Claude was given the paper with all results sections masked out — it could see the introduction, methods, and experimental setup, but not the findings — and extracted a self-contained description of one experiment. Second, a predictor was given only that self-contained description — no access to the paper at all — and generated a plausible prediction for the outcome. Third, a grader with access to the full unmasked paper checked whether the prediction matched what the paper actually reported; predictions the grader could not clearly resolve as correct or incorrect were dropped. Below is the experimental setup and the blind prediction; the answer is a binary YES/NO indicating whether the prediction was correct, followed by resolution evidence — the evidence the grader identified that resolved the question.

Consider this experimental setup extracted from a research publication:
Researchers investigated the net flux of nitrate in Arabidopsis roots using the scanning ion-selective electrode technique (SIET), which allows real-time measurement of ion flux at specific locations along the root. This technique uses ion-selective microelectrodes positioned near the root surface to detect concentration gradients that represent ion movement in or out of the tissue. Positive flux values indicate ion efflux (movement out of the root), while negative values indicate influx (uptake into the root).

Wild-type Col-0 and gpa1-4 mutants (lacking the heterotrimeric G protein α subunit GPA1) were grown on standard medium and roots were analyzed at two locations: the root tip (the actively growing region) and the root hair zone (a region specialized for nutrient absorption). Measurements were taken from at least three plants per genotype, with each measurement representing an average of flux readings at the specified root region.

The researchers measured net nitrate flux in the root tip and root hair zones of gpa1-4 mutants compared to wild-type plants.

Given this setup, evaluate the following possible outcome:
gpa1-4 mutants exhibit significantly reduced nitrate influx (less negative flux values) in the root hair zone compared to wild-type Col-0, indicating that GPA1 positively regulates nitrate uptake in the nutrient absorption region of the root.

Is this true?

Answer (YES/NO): NO